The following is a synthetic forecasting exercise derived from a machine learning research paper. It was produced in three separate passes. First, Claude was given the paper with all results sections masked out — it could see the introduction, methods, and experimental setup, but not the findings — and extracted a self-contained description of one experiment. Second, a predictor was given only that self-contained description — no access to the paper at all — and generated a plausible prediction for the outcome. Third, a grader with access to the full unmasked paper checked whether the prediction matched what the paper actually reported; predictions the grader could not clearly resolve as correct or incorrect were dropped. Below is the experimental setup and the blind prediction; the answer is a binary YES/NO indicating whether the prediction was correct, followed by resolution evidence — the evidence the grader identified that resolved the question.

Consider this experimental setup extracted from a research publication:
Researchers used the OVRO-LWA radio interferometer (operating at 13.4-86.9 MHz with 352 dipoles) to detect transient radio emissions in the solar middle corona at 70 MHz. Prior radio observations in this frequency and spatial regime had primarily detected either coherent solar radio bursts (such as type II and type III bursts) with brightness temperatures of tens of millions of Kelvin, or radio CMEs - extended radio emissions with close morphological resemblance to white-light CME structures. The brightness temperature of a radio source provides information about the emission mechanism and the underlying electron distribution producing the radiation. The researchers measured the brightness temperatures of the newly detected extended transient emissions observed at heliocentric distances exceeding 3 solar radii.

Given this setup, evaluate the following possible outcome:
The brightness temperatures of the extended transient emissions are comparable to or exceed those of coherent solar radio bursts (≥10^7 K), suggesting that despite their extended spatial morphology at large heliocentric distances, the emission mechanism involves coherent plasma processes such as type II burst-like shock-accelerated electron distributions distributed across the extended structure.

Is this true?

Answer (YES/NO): NO